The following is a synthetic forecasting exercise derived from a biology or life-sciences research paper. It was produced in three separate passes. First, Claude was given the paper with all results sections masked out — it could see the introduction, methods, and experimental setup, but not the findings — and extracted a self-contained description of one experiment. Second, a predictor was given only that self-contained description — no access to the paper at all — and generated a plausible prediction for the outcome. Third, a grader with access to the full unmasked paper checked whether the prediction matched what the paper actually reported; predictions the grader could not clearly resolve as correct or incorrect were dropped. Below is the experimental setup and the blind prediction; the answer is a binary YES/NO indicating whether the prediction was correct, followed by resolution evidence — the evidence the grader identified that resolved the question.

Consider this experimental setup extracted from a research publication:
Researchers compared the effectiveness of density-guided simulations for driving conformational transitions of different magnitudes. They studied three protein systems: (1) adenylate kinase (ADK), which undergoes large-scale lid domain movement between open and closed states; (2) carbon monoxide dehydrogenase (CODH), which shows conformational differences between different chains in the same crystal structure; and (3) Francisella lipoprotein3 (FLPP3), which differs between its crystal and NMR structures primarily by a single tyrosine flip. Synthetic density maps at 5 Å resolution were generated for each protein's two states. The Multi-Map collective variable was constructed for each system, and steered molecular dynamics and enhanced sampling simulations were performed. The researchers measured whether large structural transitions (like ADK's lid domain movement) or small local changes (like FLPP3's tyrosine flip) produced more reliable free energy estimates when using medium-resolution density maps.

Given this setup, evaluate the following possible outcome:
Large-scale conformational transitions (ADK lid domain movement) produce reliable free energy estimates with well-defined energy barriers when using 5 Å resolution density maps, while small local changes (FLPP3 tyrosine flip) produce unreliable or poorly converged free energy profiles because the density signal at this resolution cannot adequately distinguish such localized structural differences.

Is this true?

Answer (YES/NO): YES